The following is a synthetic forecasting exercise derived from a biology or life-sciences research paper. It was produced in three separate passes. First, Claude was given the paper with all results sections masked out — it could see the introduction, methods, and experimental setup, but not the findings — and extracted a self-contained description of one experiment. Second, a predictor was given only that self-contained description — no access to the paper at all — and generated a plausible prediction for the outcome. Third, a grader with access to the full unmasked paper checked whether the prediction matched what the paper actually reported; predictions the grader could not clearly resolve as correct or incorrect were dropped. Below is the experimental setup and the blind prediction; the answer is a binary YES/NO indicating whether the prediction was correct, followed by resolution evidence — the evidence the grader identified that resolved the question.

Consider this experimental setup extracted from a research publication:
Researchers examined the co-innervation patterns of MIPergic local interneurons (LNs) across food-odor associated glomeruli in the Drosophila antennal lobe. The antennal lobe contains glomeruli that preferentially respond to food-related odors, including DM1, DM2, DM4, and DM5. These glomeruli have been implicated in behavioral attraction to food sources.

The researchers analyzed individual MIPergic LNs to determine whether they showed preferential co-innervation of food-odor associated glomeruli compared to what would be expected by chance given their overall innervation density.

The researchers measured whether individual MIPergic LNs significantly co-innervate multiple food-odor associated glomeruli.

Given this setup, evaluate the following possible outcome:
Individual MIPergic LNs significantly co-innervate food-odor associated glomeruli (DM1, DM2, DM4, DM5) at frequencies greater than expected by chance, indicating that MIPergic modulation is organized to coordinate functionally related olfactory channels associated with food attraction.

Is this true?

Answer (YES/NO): YES